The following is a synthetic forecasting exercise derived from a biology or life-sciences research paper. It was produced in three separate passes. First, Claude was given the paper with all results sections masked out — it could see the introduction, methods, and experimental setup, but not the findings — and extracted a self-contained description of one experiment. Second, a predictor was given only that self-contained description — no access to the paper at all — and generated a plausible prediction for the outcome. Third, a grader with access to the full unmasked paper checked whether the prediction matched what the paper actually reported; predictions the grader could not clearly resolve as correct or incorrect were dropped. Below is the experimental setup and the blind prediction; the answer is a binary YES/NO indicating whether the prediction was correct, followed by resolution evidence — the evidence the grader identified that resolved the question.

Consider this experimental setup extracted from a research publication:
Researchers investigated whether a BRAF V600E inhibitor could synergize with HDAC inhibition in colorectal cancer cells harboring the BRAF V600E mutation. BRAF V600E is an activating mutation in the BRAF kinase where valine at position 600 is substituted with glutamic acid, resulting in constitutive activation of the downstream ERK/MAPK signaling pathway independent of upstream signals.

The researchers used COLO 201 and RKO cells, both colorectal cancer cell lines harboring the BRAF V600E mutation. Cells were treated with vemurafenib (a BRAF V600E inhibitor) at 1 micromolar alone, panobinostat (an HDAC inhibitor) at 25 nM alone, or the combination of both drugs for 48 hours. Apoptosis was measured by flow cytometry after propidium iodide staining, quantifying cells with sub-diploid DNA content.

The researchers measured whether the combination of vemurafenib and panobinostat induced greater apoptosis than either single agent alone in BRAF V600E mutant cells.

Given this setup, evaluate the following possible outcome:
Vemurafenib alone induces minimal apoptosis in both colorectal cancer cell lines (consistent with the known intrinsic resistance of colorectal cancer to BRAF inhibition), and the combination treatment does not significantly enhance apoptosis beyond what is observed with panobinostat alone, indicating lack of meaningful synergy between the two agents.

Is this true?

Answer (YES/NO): NO